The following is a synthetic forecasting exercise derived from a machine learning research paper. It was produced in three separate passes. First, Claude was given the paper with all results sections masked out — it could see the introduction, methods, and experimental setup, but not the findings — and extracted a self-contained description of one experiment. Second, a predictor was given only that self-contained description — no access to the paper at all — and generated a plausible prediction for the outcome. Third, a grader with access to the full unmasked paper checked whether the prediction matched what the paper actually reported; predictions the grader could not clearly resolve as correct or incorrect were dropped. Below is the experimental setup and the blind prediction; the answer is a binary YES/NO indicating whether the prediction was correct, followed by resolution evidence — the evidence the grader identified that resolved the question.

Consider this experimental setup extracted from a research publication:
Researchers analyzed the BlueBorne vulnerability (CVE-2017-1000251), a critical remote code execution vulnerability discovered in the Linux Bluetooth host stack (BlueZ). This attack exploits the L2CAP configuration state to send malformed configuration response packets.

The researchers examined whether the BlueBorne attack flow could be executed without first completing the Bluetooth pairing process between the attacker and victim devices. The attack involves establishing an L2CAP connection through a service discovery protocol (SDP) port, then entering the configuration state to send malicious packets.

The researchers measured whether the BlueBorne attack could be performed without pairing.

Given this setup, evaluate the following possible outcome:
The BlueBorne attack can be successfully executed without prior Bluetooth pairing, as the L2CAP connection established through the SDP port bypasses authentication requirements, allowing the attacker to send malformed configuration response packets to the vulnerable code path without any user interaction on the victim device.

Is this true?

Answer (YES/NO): YES